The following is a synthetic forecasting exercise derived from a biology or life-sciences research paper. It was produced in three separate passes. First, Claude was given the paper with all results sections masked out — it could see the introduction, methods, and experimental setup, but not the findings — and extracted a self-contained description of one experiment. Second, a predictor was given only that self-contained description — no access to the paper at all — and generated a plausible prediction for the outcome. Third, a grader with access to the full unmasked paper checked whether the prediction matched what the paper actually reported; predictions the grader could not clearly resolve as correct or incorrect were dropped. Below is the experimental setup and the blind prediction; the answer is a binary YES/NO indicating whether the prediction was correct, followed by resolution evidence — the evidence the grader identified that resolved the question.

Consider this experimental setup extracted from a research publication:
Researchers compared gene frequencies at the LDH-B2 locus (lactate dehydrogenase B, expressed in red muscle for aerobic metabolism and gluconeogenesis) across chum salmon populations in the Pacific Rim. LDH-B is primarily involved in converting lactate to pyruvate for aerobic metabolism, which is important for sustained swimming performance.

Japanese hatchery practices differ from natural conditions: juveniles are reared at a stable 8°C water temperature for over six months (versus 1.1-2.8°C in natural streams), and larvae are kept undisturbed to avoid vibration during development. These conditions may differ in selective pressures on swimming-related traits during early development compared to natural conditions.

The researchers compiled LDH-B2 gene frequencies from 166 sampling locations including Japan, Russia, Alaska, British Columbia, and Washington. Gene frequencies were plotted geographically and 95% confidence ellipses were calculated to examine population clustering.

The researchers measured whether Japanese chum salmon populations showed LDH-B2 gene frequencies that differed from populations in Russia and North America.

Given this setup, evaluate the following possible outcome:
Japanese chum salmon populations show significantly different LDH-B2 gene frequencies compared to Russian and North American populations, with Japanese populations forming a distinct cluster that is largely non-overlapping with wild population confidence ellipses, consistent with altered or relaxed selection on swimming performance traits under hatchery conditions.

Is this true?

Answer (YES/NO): NO